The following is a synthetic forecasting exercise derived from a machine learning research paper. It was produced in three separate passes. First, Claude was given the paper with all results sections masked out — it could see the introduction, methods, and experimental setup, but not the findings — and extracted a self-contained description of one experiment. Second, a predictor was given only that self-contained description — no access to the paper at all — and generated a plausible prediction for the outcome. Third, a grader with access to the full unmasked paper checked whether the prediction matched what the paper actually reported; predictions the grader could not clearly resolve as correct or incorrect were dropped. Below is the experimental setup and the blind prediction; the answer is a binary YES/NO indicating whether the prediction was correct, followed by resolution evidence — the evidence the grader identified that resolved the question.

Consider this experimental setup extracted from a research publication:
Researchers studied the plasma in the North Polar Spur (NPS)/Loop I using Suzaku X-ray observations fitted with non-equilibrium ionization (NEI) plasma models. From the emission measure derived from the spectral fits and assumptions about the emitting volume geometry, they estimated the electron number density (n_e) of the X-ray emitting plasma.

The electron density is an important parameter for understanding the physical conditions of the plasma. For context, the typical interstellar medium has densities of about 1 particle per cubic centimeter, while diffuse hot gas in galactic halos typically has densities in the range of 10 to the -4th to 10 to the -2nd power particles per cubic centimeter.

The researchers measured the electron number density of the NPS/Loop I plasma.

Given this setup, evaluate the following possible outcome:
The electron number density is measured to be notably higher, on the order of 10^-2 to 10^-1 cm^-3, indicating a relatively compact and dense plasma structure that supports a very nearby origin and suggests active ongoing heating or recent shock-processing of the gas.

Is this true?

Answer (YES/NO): NO